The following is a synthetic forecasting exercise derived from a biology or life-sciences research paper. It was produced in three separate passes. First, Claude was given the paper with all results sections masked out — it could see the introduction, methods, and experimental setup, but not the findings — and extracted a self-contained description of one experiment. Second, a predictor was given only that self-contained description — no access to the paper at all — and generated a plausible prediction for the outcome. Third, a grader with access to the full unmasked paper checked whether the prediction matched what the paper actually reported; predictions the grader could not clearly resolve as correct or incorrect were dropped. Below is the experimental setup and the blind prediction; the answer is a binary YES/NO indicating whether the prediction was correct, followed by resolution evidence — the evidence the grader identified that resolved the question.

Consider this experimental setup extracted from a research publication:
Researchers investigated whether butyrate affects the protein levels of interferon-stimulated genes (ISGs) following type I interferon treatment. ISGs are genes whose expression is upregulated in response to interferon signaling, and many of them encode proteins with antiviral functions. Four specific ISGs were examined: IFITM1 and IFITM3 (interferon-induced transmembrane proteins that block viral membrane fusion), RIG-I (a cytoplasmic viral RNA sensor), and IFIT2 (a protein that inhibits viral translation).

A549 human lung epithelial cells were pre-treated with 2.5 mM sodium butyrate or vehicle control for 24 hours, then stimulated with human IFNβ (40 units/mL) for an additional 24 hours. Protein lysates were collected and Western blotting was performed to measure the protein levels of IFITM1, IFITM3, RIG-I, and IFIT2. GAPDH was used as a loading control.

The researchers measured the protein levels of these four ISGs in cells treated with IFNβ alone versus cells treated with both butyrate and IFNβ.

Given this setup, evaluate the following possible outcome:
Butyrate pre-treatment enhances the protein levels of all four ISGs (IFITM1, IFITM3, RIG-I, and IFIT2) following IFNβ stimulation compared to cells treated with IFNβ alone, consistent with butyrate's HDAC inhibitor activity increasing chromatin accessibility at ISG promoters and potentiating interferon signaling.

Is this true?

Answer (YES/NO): NO